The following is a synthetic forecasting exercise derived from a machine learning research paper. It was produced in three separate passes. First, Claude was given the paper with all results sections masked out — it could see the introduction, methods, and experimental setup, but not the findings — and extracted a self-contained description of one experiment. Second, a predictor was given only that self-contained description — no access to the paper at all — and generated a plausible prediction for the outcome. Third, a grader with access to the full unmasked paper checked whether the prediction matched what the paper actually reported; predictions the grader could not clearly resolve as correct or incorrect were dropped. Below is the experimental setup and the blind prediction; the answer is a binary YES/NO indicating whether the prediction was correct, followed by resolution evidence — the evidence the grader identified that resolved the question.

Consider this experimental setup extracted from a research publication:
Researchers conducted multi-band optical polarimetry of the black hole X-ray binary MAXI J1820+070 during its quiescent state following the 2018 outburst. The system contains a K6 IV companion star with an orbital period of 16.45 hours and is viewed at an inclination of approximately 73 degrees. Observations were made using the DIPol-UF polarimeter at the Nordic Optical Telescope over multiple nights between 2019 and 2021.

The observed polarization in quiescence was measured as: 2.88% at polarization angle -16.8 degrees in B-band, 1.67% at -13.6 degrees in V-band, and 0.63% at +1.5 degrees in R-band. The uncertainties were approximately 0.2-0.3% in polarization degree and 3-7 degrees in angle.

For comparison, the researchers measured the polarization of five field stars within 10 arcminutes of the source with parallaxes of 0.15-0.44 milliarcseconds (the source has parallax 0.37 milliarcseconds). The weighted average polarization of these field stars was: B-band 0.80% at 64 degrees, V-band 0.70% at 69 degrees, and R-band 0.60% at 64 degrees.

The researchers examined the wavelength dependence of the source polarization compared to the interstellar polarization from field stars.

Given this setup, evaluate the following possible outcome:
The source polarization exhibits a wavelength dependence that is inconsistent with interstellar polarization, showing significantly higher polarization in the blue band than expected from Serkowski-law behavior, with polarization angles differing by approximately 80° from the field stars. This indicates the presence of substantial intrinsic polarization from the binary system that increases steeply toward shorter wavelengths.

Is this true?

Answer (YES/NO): YES